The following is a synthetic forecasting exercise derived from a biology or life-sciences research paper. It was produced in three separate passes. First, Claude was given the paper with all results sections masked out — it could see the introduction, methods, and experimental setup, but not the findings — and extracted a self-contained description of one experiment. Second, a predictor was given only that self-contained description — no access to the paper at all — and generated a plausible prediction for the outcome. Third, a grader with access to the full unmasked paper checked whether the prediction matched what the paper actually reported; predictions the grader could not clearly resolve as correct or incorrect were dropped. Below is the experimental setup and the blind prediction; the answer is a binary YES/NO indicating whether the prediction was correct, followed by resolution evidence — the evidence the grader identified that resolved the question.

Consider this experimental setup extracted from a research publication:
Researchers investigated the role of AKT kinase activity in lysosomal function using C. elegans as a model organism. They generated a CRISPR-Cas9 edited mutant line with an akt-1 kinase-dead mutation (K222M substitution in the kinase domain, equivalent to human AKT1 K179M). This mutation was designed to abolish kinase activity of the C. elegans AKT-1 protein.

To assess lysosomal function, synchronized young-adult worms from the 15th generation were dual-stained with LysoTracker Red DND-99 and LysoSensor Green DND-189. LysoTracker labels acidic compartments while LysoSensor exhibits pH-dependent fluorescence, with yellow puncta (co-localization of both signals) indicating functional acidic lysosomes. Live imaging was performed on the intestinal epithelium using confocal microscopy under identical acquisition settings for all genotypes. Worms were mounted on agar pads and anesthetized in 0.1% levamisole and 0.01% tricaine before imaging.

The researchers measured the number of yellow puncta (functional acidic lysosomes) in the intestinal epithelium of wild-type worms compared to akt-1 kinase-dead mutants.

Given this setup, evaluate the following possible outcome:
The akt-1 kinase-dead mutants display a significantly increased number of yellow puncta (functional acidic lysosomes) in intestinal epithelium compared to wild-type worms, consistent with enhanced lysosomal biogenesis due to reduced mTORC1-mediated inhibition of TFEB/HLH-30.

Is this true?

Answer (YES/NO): YES